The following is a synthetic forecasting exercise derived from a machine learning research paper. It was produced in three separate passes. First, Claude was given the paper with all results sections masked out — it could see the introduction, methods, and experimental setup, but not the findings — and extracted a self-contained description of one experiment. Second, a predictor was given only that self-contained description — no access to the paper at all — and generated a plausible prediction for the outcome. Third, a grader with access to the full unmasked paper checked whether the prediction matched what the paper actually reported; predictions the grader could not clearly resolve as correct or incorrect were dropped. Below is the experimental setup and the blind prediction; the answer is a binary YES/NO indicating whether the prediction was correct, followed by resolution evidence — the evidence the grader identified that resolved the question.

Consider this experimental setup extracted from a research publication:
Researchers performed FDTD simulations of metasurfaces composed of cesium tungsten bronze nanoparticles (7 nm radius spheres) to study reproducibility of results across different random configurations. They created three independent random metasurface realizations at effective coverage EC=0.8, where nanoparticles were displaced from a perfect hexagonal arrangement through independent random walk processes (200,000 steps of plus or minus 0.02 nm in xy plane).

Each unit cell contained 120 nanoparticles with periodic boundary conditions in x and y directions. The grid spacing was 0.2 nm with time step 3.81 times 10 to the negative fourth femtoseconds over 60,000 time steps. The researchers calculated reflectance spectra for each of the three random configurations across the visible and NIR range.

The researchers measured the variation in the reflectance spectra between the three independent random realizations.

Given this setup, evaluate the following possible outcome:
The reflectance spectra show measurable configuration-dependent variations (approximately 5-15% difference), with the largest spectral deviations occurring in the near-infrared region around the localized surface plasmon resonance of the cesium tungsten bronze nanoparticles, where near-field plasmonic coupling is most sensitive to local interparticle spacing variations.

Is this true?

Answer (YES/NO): NO